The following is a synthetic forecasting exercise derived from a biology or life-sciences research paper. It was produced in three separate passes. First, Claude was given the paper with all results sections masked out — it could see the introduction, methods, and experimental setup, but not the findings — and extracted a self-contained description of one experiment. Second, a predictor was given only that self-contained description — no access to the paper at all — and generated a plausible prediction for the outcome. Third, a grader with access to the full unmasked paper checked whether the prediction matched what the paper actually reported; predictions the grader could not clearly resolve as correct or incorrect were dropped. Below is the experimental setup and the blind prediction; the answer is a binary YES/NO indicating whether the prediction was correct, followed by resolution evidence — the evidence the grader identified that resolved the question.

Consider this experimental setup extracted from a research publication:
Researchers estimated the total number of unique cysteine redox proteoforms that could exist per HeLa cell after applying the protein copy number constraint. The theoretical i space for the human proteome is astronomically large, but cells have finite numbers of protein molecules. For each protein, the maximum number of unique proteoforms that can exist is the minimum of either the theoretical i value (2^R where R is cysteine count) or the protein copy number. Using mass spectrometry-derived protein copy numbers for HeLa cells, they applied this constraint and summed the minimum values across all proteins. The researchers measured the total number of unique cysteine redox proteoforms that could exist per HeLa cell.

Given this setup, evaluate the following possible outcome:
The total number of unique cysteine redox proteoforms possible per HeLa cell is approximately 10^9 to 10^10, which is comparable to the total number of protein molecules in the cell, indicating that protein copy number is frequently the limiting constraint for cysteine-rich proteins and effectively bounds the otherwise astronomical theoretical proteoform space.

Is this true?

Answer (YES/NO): NO